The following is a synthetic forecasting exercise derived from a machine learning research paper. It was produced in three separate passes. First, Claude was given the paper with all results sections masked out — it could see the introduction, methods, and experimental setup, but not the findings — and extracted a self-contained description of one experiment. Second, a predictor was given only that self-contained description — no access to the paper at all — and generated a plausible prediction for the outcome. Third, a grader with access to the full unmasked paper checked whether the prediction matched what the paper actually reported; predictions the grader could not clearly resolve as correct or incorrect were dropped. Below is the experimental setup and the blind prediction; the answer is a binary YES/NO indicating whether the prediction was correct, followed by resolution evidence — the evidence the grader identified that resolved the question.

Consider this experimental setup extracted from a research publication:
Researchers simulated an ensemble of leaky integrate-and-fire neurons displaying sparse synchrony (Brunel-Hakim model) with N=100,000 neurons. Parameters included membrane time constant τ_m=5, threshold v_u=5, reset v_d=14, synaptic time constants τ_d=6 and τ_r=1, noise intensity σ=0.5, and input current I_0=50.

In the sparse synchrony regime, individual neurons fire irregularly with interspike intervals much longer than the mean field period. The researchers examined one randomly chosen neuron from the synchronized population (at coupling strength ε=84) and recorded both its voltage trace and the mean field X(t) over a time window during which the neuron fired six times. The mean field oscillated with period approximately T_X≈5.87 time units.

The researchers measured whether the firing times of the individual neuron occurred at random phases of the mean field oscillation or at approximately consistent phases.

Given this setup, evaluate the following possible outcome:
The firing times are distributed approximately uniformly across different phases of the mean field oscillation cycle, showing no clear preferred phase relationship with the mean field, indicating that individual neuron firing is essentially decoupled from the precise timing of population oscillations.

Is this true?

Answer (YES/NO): NO